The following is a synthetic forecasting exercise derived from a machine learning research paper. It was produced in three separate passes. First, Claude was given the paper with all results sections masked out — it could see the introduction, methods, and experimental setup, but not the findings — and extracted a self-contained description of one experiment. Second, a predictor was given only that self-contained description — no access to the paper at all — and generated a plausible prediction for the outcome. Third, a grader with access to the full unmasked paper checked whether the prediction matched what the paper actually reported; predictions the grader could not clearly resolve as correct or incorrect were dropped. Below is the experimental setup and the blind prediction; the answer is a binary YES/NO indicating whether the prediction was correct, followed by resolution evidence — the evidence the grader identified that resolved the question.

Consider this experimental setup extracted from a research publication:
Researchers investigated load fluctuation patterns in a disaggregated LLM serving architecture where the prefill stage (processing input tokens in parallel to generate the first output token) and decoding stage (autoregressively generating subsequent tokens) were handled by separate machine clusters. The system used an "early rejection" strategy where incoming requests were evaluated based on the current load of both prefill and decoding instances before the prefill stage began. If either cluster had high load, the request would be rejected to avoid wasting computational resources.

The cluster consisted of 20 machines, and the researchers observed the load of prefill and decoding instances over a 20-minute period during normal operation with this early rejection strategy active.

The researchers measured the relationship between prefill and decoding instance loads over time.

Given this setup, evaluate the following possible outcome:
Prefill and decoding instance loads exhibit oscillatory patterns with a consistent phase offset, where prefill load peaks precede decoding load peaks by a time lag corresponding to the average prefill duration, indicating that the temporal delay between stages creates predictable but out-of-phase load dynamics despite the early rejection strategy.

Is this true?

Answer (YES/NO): YES